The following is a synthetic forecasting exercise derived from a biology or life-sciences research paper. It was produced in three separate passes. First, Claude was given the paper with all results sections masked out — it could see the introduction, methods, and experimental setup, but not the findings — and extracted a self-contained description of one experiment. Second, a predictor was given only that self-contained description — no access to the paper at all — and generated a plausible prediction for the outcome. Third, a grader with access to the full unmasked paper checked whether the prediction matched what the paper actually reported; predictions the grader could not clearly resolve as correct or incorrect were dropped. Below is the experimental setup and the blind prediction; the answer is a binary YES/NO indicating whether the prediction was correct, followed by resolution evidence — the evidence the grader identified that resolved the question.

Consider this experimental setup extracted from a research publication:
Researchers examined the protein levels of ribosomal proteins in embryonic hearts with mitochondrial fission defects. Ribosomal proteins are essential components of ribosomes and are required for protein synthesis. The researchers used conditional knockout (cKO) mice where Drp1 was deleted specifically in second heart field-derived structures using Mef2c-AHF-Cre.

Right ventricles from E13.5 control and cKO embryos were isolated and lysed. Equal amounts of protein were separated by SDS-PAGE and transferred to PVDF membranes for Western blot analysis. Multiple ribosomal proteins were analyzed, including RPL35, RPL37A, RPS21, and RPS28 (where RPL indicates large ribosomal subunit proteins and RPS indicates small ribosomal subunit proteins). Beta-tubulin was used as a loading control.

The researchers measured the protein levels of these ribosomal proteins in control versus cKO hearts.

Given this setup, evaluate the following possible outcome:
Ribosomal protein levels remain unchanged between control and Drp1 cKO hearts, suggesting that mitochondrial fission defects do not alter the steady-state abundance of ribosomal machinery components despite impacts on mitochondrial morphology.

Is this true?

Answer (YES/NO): NO